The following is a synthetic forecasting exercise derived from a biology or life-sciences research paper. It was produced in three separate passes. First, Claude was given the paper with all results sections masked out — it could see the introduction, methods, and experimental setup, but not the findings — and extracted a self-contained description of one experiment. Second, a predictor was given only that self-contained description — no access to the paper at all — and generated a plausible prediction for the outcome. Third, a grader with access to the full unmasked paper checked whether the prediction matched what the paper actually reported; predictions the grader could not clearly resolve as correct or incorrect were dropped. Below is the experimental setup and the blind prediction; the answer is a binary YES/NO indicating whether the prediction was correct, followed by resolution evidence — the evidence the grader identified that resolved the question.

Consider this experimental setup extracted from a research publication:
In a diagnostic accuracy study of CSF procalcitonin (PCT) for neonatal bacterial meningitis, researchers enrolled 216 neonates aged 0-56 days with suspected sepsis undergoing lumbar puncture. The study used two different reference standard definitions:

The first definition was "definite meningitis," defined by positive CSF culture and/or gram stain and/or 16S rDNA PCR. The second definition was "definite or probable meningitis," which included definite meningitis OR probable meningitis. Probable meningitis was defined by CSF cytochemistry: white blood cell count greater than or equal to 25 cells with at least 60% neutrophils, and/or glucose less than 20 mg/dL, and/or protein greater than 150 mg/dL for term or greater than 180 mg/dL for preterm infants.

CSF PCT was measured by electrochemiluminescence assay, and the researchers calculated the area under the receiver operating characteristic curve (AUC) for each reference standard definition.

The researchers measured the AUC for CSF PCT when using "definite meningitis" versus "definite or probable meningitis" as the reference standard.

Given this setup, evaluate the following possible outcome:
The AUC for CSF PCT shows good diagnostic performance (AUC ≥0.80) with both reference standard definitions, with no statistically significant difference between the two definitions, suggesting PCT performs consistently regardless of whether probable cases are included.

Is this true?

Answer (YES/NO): NO